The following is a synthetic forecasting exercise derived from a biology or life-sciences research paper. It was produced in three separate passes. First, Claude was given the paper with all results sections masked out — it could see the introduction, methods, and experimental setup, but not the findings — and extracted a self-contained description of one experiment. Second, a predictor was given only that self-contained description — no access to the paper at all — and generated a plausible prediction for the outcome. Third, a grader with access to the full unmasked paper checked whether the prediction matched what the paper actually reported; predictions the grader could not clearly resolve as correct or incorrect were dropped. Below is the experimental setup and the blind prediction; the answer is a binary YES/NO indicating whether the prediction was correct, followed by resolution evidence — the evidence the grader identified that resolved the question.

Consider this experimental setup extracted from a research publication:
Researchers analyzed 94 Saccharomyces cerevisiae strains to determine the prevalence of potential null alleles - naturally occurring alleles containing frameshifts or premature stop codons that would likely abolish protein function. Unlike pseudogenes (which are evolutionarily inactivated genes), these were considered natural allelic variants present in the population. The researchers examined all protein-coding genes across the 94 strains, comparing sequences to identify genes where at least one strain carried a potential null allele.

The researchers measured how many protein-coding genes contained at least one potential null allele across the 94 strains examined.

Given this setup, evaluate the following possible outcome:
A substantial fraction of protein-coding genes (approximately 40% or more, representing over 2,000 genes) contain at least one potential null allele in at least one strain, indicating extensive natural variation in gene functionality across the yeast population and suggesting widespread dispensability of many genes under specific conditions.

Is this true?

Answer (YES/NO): NO